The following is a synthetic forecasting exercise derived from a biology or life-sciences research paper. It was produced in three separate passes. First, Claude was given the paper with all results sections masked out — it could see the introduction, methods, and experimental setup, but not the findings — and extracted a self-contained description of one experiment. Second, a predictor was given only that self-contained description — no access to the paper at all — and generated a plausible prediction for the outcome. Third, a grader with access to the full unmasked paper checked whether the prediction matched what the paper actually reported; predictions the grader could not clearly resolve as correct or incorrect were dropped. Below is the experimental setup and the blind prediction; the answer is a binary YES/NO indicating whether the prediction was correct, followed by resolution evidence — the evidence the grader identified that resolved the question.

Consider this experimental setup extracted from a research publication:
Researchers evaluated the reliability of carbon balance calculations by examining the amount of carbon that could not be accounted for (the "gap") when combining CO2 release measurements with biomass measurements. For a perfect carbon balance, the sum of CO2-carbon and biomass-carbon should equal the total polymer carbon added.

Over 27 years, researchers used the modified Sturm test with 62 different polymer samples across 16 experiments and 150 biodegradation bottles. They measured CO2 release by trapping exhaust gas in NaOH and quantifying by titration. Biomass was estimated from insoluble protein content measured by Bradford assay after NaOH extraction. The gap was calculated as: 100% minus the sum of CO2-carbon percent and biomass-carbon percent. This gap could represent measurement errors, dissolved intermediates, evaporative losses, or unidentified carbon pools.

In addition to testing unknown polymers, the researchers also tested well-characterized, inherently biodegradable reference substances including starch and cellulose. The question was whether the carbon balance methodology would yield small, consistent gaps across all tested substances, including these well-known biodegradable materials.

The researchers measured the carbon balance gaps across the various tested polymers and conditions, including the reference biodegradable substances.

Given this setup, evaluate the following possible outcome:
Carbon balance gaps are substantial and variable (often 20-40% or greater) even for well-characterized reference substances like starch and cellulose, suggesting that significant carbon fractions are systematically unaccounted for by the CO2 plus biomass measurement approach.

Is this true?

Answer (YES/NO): NO